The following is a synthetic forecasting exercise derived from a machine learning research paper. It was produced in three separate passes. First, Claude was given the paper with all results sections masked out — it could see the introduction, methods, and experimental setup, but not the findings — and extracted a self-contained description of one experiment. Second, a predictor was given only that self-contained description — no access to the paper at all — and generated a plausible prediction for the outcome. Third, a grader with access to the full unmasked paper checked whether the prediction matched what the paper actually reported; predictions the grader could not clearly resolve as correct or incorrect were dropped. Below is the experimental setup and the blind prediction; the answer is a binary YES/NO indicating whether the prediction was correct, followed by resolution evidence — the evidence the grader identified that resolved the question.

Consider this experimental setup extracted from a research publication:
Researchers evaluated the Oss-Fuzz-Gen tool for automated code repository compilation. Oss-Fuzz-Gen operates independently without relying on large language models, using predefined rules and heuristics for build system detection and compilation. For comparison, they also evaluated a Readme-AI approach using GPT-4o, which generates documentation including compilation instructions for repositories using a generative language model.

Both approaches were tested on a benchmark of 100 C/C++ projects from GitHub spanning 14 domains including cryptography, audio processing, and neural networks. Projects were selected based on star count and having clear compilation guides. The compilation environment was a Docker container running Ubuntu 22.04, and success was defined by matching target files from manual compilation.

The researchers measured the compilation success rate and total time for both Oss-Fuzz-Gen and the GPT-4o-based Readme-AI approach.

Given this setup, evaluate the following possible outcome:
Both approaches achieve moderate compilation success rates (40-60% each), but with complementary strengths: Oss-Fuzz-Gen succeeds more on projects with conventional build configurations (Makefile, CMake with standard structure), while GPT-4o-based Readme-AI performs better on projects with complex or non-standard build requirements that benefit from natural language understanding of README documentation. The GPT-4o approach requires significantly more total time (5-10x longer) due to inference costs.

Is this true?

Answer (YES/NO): NO